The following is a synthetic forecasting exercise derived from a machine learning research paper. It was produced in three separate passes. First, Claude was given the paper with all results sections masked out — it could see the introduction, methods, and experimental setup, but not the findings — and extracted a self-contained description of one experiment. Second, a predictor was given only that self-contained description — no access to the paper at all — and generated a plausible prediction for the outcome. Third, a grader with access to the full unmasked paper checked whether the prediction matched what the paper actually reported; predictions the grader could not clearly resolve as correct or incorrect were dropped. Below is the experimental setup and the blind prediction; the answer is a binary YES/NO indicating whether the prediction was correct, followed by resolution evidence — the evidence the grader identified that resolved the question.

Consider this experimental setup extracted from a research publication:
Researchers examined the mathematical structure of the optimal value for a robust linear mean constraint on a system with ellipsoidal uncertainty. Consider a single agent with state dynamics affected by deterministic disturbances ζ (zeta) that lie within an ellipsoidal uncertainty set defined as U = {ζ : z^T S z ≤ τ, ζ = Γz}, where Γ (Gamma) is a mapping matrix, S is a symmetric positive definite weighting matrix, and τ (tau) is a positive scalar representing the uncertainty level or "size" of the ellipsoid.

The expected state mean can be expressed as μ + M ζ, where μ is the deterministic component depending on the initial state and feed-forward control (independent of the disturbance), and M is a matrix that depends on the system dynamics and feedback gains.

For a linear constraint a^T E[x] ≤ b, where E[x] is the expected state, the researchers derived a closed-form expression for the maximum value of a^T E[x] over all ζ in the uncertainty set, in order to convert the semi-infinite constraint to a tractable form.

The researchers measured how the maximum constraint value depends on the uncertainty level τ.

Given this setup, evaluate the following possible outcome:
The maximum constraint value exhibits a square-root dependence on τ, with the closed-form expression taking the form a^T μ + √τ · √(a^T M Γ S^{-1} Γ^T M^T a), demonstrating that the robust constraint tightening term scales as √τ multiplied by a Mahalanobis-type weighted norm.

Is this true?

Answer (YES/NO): YES